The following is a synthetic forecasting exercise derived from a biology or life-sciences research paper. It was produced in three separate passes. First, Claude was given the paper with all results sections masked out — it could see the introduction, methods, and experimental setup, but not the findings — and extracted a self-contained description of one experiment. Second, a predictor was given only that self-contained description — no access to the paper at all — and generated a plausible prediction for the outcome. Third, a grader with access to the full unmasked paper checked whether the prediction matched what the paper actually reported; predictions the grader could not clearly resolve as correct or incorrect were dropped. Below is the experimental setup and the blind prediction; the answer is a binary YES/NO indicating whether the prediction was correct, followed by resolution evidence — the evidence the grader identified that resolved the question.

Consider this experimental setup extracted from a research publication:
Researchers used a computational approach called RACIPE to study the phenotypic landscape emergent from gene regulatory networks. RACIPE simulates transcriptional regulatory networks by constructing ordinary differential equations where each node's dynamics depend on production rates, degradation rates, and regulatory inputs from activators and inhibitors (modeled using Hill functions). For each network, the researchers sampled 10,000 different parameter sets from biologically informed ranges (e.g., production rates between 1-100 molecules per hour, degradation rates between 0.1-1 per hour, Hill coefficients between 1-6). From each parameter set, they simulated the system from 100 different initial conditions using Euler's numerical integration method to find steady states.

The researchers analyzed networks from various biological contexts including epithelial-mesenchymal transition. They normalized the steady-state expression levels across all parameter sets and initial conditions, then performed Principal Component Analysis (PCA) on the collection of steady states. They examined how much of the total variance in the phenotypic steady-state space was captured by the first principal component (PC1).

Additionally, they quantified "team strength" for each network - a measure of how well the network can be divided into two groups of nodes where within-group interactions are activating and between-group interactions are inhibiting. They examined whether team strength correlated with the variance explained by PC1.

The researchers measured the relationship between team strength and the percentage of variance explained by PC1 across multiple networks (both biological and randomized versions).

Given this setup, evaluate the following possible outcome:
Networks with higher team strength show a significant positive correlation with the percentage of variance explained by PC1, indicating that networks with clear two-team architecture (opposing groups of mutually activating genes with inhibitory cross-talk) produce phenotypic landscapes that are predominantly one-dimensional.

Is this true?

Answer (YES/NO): YES